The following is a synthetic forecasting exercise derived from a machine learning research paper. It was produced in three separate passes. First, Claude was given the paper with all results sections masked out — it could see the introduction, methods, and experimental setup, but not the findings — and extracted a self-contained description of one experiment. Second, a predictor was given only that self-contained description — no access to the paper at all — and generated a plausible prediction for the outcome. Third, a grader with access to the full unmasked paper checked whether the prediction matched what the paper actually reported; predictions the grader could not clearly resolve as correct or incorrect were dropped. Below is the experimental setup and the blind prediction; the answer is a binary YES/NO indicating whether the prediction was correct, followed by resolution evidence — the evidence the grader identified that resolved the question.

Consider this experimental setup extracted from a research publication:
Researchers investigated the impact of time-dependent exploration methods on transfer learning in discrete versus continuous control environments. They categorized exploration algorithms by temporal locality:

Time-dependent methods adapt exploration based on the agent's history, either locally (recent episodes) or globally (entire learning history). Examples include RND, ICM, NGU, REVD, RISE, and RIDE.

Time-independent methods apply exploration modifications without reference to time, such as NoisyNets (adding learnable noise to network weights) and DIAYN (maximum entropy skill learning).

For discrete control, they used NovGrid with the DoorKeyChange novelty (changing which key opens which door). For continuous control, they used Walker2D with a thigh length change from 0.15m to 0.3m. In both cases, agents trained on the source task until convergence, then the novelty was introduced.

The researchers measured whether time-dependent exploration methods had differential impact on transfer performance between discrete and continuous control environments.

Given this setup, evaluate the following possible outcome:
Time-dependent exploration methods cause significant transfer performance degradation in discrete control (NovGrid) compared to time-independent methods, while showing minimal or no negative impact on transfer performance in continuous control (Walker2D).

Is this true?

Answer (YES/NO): NO